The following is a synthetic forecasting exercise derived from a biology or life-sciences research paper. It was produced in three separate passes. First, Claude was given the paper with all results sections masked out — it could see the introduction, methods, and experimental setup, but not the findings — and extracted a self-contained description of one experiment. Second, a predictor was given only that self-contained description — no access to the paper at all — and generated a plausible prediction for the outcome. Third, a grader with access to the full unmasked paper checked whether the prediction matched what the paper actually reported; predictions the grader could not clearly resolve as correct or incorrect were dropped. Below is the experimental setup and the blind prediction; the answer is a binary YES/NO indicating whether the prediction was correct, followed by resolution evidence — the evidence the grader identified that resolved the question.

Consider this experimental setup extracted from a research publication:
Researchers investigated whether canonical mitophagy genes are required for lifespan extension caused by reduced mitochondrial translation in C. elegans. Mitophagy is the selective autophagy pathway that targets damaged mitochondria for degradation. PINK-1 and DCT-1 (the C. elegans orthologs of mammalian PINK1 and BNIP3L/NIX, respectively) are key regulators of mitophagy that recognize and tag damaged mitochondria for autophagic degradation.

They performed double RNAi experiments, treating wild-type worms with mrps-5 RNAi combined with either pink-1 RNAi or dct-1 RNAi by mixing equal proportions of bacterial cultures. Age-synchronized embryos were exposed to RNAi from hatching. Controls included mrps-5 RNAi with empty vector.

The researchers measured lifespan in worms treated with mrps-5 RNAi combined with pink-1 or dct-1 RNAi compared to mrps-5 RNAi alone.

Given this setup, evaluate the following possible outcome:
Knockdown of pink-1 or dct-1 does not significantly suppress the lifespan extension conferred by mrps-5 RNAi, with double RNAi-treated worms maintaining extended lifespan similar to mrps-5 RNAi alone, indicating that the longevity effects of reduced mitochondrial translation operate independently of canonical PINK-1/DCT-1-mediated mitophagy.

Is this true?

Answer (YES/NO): YES